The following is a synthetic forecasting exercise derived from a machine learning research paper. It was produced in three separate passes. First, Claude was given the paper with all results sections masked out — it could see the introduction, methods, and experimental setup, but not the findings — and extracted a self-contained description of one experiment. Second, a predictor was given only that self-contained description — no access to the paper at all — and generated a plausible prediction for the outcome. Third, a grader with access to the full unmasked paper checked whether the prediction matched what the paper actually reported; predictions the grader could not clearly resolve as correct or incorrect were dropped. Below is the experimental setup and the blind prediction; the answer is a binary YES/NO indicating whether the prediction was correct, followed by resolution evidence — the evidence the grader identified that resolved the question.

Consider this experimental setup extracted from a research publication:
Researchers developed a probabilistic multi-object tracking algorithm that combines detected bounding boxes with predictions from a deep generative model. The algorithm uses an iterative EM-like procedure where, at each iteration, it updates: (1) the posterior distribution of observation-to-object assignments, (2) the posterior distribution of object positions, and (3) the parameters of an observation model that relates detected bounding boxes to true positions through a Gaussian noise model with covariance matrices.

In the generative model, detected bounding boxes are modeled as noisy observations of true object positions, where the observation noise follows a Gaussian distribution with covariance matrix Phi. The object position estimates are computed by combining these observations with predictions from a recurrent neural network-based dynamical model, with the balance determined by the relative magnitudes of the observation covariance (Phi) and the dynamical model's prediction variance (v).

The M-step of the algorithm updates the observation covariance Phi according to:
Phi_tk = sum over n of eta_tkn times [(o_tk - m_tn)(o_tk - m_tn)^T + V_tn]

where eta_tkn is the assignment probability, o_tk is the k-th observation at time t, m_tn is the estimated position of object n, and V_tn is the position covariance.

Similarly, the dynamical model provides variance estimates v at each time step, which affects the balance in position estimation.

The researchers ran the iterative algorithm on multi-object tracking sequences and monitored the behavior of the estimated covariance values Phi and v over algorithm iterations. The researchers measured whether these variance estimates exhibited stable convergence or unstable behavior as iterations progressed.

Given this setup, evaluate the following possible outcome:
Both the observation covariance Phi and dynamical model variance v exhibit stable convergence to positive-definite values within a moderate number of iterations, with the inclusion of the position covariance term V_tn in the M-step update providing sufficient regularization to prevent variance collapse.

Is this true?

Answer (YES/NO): NO